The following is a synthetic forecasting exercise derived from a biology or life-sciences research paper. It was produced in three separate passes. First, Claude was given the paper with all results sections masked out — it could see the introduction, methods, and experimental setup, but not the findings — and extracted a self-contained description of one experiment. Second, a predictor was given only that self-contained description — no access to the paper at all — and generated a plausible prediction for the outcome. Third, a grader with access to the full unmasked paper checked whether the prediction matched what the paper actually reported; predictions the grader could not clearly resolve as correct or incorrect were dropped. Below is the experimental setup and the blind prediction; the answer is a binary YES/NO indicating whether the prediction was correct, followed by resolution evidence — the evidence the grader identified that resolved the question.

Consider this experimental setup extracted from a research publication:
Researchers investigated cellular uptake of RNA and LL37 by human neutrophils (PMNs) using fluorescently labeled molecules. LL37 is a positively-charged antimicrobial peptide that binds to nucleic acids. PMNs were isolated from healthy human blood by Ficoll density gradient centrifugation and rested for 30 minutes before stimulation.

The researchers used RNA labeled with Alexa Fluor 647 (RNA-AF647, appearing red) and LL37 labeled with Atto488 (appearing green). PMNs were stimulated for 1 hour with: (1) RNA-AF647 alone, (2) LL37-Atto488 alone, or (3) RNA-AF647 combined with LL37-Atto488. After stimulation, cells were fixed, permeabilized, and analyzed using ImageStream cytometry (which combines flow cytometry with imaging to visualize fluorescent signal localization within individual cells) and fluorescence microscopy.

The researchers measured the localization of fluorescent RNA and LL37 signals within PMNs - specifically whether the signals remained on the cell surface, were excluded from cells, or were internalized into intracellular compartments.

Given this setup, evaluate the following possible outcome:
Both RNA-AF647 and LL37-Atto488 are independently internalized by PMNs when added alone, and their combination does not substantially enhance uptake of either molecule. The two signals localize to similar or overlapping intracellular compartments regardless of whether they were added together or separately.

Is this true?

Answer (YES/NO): NO